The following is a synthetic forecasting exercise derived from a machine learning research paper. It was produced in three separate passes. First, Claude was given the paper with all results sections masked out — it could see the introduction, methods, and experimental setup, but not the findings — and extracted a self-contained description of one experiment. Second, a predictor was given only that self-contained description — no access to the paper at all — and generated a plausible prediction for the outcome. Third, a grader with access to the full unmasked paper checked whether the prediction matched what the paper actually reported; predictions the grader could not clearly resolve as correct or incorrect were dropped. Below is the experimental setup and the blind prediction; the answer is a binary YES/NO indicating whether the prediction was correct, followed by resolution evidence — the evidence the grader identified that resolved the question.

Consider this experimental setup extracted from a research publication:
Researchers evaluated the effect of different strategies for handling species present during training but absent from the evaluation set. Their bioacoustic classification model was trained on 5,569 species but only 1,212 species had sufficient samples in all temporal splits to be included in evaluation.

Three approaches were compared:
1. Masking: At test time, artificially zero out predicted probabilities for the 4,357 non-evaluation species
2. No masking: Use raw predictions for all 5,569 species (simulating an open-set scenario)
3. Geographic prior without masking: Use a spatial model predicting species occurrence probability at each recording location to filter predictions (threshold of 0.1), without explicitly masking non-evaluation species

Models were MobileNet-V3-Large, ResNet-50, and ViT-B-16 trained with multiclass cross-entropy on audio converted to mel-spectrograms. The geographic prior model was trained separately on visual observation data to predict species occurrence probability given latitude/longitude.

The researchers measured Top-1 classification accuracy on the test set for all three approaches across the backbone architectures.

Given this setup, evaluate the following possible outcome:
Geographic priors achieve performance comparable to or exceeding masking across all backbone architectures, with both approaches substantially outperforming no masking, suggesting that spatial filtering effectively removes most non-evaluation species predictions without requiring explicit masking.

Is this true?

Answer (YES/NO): NO